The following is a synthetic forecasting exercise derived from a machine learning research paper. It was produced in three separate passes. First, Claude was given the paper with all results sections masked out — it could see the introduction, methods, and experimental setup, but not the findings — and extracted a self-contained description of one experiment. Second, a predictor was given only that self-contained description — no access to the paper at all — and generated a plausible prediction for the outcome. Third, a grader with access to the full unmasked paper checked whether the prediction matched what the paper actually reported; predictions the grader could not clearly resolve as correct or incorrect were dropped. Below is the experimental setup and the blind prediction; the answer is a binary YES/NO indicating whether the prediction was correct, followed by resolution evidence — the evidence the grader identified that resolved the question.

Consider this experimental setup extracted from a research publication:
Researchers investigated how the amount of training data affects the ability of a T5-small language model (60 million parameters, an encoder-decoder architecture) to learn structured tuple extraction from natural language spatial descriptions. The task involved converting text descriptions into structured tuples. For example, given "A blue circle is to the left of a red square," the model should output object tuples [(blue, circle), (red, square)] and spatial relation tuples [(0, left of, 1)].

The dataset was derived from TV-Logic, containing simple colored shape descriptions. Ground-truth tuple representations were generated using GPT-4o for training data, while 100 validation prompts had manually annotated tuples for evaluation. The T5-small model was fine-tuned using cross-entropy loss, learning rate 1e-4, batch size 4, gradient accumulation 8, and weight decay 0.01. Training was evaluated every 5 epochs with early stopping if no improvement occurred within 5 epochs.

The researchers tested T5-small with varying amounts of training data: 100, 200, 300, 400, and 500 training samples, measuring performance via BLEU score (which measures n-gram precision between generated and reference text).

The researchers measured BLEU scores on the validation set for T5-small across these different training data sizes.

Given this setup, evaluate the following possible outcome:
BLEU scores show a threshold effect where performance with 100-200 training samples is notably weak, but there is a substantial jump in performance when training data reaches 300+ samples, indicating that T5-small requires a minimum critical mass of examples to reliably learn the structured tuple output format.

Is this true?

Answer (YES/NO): NO